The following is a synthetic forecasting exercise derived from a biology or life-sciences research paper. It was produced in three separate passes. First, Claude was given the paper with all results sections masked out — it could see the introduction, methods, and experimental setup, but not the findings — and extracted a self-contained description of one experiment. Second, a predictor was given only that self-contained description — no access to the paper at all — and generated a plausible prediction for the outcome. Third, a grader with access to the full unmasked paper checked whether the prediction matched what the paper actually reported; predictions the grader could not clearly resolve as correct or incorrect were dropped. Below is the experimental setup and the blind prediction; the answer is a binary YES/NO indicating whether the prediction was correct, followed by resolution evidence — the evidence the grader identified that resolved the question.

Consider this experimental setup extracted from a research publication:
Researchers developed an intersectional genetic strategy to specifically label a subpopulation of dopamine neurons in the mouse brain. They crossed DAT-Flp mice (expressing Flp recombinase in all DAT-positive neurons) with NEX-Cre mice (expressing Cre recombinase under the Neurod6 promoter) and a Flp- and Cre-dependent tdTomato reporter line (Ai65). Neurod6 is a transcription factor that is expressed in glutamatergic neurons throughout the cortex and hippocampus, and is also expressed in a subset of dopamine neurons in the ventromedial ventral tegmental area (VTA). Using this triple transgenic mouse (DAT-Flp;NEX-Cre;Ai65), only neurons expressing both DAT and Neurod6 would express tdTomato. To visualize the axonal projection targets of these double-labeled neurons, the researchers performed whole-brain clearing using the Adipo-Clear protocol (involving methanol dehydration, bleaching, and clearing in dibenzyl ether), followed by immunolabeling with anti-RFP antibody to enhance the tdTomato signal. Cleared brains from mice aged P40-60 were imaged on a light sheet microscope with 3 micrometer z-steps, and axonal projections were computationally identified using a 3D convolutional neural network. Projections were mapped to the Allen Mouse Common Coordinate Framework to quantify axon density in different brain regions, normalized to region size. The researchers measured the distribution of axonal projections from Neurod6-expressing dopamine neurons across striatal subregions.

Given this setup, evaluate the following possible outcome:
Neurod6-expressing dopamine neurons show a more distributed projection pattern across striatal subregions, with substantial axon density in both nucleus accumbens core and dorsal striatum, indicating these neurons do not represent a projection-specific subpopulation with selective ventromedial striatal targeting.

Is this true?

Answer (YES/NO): NO